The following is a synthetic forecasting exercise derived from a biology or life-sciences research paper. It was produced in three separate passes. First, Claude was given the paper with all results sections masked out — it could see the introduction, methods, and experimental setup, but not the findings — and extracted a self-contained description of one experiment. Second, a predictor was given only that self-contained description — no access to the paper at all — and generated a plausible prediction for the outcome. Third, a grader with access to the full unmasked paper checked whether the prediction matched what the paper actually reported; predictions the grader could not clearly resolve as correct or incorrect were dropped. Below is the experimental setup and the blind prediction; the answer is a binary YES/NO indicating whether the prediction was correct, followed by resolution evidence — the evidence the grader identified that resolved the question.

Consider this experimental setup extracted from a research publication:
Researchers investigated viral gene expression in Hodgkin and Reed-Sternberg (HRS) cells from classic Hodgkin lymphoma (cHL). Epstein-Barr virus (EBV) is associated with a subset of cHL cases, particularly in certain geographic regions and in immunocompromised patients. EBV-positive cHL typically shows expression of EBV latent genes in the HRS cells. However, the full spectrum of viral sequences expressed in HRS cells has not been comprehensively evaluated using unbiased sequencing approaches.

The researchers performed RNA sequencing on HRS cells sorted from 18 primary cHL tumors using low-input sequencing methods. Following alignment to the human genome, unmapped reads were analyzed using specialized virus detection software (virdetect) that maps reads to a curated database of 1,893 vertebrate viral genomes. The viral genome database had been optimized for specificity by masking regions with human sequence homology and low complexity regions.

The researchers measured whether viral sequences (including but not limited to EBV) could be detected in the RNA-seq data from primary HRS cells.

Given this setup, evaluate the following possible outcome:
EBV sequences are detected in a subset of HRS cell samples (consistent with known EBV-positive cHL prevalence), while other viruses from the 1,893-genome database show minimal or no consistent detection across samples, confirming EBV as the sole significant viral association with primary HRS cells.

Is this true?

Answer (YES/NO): YES